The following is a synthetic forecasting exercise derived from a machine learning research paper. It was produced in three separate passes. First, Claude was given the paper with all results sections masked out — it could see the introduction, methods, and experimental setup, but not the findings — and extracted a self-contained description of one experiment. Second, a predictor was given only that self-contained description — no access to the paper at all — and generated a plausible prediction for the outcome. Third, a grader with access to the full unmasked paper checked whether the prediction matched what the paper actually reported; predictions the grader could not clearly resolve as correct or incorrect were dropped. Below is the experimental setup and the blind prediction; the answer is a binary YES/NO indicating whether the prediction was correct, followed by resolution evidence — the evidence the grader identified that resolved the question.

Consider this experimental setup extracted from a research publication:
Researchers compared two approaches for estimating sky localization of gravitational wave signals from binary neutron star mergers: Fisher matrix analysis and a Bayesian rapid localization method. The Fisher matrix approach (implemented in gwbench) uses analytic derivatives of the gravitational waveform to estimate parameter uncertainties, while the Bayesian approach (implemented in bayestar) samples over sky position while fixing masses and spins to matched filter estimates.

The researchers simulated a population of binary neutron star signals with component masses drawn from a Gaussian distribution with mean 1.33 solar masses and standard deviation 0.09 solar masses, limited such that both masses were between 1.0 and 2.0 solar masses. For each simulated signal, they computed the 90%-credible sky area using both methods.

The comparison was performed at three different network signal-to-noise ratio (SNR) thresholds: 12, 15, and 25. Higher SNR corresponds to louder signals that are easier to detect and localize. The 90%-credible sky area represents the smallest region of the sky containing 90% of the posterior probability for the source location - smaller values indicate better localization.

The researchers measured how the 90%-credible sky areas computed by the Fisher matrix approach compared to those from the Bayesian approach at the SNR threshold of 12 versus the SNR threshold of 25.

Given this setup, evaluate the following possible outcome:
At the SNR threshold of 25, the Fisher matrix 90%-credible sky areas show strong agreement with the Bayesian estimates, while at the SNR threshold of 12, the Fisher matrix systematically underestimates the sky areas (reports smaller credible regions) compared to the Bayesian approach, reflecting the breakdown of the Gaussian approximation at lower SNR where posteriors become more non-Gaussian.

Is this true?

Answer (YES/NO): YES